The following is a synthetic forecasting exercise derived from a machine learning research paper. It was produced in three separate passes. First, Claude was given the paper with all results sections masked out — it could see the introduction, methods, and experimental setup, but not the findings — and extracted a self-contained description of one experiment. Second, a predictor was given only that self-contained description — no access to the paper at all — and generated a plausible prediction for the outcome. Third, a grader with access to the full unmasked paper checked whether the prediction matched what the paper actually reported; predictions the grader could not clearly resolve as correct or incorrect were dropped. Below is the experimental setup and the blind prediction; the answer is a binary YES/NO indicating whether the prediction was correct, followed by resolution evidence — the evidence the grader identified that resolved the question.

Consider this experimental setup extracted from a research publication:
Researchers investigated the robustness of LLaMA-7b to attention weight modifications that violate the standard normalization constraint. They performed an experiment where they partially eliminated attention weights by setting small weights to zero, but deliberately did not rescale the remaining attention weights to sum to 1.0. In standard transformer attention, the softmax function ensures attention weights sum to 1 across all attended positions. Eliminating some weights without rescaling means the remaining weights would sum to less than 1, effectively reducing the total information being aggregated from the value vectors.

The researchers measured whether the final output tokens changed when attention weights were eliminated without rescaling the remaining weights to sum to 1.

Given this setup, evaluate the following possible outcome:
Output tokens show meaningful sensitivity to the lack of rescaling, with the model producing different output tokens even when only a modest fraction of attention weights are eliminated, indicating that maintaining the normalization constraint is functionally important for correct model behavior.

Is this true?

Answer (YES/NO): NO